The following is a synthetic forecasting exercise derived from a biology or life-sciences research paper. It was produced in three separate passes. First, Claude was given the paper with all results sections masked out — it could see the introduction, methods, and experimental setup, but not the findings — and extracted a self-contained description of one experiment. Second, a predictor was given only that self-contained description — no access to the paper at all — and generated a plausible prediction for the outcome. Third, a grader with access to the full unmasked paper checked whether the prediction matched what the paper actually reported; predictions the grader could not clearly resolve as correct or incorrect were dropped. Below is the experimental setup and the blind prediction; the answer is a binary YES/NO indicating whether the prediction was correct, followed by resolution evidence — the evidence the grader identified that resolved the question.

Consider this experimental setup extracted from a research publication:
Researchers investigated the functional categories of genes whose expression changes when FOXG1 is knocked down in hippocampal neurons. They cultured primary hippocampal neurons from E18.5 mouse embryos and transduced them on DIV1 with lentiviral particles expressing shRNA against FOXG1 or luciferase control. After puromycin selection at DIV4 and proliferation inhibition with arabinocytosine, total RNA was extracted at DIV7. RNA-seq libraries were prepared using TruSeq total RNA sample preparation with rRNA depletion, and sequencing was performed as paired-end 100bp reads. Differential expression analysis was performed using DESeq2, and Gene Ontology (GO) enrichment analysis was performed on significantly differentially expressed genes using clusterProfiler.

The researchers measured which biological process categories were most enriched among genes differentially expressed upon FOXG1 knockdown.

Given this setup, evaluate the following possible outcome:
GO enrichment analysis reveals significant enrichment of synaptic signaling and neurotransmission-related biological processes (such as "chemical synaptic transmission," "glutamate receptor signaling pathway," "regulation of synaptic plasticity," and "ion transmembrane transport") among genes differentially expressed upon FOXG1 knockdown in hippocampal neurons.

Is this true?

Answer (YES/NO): NO